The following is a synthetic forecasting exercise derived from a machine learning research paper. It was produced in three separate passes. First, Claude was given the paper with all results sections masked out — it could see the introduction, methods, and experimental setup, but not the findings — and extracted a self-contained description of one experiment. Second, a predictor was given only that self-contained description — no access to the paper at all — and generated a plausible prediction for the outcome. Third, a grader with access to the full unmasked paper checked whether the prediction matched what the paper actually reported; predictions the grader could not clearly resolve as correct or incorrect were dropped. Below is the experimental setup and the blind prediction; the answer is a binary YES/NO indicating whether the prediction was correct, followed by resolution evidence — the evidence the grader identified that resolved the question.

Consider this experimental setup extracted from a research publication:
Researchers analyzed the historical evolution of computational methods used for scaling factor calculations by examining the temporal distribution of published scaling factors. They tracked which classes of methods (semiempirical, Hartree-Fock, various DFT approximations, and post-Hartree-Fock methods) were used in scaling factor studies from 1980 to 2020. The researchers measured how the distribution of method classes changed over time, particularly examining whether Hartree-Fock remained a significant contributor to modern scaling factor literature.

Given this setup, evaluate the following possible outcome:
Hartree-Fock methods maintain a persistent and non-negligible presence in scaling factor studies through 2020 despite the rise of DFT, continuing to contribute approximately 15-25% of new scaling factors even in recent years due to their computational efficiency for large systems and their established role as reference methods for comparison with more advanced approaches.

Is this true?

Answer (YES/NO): NO